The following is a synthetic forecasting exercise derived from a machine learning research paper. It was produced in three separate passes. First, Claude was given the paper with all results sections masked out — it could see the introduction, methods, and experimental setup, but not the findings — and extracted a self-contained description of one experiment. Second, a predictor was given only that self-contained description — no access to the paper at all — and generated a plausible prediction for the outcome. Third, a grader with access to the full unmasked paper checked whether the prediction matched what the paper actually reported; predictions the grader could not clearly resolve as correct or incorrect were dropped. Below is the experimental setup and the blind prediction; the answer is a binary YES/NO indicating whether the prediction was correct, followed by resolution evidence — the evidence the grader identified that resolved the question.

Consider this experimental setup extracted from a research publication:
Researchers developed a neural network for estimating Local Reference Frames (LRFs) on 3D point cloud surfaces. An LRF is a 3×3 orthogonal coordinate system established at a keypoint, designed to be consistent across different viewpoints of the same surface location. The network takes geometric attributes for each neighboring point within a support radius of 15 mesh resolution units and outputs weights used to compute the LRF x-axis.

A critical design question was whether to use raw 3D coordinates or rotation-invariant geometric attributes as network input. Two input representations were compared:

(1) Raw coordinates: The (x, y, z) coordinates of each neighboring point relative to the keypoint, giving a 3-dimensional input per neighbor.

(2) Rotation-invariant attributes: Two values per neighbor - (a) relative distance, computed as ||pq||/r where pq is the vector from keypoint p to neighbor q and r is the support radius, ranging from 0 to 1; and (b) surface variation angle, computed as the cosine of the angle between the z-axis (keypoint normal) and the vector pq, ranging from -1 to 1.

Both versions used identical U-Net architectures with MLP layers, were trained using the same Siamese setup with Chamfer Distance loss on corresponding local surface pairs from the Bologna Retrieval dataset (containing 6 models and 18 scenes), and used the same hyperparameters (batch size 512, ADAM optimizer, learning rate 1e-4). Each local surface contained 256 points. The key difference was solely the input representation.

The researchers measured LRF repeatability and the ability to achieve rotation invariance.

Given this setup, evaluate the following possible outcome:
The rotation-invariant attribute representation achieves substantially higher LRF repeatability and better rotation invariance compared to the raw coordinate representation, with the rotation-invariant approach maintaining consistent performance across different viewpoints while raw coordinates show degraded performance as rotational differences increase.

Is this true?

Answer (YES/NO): NO